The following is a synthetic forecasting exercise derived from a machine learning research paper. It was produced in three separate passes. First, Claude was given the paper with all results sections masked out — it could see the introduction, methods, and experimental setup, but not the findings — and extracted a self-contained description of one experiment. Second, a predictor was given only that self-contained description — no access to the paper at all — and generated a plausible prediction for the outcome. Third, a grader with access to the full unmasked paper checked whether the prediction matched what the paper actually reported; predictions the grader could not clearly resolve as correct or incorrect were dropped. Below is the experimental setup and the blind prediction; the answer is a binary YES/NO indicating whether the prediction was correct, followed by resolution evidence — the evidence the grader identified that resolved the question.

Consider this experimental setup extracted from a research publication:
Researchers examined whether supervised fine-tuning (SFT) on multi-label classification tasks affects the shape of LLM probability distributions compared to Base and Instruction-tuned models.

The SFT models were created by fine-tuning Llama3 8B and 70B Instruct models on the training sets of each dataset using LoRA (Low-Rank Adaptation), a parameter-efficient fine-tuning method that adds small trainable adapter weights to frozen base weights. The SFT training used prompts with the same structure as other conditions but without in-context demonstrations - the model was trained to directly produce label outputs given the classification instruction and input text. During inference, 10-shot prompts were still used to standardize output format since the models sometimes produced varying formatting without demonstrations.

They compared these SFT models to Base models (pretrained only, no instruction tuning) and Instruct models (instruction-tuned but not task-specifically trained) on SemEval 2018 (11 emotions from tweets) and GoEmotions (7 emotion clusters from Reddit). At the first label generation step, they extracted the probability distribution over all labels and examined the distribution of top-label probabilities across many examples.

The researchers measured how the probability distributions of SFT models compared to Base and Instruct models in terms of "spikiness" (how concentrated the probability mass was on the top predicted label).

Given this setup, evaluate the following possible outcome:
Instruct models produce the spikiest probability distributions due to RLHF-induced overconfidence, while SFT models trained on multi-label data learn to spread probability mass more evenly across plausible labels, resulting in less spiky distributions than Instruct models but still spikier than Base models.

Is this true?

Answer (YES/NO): NO